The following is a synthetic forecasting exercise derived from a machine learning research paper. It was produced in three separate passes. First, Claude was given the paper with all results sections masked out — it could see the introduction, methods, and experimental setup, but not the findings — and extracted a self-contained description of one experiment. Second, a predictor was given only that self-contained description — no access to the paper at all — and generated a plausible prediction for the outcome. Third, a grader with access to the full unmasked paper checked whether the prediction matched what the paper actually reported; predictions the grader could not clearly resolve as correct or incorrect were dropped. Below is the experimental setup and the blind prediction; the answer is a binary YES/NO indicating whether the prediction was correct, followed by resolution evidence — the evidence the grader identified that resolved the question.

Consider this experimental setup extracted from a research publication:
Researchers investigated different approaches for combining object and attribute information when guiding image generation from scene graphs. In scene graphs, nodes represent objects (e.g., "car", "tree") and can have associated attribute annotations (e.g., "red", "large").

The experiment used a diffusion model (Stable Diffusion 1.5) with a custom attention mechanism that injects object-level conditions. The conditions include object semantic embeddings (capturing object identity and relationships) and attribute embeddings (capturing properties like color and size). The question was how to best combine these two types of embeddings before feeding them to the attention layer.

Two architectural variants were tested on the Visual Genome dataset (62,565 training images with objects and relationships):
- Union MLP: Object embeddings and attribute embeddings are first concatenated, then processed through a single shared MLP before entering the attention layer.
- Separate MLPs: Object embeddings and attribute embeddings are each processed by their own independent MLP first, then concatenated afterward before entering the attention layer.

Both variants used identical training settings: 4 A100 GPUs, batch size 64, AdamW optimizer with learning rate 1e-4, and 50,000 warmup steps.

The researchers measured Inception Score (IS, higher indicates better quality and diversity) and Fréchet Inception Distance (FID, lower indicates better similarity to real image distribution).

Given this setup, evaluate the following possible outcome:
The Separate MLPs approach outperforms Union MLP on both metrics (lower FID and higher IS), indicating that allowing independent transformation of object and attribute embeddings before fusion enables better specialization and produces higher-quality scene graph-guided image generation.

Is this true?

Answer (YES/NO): YES